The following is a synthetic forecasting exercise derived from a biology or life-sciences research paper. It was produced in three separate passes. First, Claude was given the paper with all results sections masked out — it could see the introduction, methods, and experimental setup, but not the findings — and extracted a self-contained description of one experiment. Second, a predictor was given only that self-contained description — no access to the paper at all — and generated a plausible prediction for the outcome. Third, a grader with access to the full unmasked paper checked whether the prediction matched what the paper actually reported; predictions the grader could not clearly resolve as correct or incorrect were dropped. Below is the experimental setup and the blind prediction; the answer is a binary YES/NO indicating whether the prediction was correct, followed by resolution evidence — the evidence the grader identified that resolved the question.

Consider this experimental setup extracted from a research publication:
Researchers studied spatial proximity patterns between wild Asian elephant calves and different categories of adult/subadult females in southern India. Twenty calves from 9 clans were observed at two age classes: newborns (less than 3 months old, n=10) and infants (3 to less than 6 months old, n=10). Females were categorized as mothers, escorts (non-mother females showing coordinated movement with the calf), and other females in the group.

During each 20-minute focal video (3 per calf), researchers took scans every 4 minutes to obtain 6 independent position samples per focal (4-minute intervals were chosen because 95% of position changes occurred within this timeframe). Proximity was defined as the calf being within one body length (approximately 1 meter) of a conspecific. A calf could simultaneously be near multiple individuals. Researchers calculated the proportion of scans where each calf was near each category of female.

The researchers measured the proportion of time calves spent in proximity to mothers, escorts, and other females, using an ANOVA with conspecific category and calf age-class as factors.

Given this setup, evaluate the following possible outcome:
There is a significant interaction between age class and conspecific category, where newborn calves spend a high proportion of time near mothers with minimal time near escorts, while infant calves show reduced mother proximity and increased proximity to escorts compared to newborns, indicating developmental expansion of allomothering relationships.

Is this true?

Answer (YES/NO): NO